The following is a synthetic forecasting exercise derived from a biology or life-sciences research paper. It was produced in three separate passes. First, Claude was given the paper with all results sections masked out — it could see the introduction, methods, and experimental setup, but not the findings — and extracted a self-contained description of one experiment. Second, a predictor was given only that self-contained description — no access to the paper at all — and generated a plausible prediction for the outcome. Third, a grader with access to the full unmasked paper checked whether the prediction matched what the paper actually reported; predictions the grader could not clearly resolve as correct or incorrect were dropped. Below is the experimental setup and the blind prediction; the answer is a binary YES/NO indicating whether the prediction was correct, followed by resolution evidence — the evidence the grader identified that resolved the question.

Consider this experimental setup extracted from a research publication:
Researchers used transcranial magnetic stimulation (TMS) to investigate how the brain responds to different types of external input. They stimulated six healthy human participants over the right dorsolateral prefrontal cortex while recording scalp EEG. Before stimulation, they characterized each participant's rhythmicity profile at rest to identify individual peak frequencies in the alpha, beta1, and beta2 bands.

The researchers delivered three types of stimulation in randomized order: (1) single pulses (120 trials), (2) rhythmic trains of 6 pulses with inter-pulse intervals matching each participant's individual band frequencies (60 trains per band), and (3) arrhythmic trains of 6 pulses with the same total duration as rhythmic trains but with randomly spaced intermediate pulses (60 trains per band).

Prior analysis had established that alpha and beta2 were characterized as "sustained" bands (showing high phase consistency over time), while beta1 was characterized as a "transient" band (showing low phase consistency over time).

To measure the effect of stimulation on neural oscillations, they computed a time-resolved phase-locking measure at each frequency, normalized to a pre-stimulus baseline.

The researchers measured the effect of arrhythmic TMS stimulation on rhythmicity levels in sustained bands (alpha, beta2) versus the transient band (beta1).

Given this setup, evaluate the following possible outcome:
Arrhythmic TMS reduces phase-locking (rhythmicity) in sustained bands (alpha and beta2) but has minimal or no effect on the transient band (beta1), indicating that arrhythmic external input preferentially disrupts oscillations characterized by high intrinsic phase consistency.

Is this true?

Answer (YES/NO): NO